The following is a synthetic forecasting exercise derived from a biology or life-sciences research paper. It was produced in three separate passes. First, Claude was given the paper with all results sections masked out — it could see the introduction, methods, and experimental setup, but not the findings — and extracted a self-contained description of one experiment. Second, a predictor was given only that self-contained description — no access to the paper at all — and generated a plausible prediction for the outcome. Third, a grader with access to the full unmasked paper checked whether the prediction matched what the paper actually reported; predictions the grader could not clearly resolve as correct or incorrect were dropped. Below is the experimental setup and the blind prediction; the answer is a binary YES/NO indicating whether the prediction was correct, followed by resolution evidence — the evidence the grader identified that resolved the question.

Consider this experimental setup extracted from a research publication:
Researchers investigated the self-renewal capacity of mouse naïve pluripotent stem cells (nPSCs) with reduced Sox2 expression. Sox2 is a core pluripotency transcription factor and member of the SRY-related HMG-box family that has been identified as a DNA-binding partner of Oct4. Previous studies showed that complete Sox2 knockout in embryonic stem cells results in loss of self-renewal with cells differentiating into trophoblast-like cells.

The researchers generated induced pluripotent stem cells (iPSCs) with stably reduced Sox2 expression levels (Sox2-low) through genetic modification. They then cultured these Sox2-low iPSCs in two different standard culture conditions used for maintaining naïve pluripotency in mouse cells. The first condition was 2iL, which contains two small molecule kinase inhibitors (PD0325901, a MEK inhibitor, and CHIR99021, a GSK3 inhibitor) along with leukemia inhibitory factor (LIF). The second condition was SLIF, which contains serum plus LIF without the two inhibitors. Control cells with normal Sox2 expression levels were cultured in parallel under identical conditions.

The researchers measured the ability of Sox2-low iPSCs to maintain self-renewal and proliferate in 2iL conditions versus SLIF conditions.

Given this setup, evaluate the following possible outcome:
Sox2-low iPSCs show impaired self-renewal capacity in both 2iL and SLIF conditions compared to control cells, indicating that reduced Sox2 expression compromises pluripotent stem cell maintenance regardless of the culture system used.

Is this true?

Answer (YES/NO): NO